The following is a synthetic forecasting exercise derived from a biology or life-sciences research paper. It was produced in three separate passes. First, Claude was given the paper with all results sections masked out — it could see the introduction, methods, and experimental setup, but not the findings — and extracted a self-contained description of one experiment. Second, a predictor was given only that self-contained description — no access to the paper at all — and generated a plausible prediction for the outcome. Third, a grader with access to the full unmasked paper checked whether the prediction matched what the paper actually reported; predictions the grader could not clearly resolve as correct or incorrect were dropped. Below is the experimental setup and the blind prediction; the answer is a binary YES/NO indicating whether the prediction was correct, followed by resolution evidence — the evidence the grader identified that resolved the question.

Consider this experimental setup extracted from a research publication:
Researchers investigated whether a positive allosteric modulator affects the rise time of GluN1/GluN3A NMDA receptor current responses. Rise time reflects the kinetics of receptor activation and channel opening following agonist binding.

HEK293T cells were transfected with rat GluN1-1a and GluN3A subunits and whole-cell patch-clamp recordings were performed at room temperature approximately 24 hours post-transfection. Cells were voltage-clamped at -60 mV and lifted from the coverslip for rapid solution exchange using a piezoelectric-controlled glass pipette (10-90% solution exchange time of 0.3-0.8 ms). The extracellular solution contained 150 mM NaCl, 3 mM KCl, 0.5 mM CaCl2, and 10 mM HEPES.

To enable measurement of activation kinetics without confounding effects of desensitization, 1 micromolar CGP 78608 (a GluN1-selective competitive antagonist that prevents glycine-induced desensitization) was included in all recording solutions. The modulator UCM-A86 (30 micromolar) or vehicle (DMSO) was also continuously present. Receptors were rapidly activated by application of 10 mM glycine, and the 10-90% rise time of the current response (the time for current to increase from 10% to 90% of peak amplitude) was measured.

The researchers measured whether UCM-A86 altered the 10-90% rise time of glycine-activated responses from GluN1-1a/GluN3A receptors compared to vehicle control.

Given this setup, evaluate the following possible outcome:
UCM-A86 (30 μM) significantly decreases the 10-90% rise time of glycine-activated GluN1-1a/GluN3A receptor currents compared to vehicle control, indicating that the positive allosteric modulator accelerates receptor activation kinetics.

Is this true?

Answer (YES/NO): NO